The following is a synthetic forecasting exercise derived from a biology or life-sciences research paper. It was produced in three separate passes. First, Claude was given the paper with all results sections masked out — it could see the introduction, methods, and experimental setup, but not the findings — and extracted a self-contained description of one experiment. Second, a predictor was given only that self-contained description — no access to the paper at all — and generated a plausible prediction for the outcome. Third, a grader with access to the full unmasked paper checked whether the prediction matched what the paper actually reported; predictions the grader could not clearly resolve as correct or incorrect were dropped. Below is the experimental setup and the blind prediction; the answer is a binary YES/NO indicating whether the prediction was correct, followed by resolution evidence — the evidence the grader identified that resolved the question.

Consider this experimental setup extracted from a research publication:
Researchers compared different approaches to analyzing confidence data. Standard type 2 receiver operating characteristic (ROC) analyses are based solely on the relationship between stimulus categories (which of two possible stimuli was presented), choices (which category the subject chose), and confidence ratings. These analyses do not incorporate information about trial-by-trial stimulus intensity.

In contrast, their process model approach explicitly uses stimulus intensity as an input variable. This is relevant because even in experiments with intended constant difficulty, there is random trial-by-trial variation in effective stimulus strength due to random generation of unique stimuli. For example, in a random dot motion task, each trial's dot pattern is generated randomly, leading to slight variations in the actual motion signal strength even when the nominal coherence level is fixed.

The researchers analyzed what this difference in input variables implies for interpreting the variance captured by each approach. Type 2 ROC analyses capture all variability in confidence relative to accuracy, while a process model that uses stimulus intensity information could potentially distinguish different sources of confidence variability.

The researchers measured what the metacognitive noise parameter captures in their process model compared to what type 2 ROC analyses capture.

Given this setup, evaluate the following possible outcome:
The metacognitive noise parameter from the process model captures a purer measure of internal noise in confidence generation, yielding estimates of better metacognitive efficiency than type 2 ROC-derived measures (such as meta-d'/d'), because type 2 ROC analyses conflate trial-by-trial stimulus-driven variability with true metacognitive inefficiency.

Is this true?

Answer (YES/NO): NO